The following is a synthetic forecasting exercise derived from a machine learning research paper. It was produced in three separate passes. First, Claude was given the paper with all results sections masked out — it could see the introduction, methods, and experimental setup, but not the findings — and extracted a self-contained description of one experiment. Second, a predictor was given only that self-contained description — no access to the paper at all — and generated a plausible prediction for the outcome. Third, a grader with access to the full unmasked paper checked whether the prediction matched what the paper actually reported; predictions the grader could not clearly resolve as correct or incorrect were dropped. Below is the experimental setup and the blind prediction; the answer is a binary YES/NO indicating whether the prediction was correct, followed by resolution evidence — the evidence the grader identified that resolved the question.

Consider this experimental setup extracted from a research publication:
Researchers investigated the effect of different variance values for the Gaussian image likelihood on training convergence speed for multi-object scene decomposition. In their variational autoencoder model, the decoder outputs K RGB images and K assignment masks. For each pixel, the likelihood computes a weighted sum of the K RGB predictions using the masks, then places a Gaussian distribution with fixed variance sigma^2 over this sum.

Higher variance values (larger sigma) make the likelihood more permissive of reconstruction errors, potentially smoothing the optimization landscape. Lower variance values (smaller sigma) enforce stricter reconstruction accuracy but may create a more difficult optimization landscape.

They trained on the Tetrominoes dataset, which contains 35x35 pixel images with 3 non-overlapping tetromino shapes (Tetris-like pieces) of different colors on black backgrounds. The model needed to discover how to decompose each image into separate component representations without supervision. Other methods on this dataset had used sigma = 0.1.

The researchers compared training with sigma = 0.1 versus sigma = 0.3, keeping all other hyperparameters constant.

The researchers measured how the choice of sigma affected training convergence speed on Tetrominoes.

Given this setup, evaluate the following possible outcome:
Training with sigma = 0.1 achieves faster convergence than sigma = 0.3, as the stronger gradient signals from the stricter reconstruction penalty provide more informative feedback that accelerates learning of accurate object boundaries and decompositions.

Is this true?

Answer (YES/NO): NO